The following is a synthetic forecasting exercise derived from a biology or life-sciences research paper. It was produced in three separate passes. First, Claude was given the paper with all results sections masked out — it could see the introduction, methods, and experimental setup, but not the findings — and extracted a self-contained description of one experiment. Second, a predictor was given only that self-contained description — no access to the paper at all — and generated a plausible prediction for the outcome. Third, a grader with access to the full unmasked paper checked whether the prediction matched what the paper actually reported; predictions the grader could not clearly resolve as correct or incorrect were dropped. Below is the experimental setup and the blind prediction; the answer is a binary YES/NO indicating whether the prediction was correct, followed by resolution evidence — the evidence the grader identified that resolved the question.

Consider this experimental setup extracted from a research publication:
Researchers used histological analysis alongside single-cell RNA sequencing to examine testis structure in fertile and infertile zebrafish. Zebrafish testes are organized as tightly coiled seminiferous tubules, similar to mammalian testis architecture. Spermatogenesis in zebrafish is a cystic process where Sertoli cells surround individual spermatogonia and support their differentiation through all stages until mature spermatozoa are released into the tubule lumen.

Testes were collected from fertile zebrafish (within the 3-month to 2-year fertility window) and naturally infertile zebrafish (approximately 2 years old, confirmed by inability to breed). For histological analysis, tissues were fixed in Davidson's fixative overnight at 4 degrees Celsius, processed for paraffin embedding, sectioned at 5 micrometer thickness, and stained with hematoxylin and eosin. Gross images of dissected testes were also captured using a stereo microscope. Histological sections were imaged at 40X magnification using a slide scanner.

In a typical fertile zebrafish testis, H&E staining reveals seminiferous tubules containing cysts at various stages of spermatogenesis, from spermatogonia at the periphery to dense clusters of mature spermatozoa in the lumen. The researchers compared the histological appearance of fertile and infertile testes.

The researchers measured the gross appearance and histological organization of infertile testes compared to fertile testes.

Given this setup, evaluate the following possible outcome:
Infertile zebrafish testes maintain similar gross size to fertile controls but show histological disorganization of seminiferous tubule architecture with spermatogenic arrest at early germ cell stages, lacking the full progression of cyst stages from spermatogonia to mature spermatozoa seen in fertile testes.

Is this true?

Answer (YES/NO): NO